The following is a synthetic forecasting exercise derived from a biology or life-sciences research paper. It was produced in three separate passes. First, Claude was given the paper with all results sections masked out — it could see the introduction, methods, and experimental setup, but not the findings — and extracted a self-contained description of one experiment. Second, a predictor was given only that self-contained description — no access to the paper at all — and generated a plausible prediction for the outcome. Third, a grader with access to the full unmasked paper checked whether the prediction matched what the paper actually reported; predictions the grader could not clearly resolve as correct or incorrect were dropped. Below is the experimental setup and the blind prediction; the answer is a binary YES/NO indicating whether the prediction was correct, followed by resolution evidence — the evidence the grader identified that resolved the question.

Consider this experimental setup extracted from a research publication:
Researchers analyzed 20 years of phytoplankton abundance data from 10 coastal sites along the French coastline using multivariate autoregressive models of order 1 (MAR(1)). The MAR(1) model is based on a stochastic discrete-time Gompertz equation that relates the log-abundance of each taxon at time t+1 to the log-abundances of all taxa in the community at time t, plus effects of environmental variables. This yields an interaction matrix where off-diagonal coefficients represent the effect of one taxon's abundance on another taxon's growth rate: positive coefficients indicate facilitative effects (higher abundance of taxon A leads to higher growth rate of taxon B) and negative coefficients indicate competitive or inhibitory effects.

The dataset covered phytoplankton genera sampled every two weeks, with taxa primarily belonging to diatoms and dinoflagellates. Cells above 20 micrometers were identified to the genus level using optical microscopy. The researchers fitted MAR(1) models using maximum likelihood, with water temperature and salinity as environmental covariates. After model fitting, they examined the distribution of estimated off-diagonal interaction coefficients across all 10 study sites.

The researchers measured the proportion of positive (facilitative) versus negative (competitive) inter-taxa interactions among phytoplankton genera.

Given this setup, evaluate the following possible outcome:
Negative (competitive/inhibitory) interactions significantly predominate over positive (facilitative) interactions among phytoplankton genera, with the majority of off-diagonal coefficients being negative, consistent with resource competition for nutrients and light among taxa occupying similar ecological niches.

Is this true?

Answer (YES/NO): NO